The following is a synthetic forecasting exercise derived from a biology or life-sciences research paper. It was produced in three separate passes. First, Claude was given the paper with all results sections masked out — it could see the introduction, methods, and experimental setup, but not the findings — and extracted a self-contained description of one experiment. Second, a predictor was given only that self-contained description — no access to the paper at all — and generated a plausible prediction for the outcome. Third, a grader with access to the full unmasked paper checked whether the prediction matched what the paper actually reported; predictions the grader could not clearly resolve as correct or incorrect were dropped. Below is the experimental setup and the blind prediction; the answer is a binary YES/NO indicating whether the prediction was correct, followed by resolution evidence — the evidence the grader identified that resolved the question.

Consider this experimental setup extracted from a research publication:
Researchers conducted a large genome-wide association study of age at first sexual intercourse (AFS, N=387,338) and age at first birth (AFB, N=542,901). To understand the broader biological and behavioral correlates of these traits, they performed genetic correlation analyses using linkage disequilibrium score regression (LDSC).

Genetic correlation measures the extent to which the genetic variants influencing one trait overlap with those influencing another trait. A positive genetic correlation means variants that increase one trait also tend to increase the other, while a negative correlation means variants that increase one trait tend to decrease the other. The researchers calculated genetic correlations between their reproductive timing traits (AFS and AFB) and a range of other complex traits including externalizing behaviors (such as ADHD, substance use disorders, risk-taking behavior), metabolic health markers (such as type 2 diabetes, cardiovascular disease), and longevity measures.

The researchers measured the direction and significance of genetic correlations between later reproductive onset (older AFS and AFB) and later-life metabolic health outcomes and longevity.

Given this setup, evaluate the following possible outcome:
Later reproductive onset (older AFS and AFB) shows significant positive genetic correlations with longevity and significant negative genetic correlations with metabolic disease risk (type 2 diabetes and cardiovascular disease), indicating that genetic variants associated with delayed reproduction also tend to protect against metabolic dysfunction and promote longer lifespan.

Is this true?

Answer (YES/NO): YES